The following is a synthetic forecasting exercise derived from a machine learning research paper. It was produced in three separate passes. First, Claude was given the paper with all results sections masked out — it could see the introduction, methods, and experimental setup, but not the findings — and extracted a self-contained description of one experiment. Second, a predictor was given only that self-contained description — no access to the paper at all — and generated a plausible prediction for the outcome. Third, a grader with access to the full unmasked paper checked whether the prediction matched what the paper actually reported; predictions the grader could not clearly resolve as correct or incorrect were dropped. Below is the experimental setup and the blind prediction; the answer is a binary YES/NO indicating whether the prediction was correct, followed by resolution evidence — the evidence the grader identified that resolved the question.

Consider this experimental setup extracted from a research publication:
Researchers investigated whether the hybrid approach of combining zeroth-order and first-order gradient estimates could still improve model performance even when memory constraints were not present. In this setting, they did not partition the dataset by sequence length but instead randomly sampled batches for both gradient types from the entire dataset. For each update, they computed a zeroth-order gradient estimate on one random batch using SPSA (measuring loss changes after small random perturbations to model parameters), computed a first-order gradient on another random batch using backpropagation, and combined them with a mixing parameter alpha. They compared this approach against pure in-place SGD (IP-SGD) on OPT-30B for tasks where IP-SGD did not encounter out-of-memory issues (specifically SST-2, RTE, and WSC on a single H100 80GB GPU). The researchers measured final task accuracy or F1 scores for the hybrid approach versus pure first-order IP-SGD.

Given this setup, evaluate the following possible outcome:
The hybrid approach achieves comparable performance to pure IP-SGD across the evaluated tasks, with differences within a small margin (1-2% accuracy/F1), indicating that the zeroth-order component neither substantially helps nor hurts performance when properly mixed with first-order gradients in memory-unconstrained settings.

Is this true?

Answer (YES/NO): NO